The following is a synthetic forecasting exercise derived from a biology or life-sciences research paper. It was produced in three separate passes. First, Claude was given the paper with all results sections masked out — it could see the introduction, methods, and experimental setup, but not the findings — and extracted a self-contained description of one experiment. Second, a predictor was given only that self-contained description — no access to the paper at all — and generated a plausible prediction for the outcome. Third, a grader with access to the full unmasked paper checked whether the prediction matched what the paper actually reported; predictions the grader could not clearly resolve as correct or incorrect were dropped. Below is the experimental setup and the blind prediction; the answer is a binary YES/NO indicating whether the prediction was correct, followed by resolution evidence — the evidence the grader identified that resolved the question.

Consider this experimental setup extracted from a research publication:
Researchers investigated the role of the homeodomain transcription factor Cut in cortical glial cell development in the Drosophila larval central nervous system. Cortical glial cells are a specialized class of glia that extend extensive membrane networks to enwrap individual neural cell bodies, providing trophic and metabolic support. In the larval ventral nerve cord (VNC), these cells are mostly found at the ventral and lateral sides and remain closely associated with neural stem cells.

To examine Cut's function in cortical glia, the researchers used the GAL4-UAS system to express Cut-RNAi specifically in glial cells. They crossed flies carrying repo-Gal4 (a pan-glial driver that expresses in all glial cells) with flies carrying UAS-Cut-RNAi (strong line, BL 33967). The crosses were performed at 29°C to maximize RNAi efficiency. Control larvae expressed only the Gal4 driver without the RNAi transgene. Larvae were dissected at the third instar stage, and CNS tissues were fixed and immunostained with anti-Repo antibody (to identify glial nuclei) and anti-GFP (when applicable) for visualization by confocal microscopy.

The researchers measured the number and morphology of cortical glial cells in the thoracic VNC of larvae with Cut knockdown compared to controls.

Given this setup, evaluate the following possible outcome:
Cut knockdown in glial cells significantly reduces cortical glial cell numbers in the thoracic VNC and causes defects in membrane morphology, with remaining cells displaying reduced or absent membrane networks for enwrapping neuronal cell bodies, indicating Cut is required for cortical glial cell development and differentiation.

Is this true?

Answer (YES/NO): YES